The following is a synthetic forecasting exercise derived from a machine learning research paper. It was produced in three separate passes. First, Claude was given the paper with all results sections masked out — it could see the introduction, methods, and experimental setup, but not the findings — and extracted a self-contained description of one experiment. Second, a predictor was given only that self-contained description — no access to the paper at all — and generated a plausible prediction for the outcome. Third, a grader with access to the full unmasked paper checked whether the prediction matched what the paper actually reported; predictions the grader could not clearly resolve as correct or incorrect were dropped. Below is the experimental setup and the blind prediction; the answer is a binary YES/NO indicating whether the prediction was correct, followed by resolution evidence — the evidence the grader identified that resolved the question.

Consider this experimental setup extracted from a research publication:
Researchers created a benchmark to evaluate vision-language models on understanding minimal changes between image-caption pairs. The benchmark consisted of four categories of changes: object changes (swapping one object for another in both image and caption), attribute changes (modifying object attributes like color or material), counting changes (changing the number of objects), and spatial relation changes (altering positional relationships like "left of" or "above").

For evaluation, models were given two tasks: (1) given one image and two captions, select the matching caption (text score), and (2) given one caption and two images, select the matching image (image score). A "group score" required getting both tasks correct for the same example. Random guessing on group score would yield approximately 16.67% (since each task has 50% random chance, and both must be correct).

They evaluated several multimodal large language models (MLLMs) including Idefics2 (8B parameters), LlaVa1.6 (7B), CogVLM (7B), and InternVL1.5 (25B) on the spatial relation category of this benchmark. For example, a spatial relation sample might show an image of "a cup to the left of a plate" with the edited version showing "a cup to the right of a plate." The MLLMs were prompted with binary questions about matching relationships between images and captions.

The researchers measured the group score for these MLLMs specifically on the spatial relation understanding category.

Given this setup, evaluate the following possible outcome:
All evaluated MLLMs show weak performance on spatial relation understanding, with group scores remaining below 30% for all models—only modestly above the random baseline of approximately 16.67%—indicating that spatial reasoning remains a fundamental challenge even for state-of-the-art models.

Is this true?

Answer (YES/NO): NO